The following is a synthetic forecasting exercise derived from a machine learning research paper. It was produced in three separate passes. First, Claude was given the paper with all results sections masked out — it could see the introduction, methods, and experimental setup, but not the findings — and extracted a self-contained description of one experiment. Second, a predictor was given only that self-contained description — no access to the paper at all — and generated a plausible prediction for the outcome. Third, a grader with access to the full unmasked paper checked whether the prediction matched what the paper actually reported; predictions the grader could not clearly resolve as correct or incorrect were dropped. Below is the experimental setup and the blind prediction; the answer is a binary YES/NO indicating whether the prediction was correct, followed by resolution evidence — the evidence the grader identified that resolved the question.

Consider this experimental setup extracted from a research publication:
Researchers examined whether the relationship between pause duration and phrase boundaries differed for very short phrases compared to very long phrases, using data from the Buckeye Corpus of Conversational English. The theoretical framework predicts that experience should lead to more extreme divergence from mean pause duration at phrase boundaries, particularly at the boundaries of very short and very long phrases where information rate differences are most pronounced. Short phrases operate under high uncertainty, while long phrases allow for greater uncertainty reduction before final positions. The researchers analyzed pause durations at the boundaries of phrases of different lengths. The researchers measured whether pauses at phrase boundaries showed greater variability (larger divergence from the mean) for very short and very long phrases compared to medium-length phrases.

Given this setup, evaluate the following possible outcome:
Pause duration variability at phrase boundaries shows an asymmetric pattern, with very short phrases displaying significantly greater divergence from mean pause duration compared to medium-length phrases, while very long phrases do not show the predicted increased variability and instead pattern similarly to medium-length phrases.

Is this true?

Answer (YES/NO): NO